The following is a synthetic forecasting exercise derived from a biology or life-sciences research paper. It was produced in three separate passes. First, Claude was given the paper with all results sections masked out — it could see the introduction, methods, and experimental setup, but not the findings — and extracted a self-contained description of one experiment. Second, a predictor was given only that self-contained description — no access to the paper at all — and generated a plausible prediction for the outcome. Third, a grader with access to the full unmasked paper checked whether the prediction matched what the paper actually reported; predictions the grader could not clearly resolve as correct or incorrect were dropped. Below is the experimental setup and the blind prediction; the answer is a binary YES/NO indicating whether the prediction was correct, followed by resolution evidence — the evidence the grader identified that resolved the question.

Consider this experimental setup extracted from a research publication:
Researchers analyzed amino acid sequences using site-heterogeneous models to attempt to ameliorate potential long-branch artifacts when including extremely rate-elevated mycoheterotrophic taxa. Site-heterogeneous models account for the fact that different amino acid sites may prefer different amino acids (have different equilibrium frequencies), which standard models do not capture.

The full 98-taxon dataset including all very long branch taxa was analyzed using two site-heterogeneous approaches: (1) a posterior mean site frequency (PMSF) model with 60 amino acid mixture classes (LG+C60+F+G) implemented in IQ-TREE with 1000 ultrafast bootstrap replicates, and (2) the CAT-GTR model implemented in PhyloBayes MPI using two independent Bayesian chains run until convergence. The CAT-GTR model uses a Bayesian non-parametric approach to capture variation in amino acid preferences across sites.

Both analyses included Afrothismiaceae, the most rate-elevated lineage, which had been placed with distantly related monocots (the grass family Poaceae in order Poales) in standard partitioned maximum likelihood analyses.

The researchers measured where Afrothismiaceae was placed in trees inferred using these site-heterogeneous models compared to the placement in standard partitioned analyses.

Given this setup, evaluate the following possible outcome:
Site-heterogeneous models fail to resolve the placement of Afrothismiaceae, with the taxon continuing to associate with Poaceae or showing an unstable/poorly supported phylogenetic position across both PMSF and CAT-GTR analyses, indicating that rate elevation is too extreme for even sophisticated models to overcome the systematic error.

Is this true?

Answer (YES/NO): YES